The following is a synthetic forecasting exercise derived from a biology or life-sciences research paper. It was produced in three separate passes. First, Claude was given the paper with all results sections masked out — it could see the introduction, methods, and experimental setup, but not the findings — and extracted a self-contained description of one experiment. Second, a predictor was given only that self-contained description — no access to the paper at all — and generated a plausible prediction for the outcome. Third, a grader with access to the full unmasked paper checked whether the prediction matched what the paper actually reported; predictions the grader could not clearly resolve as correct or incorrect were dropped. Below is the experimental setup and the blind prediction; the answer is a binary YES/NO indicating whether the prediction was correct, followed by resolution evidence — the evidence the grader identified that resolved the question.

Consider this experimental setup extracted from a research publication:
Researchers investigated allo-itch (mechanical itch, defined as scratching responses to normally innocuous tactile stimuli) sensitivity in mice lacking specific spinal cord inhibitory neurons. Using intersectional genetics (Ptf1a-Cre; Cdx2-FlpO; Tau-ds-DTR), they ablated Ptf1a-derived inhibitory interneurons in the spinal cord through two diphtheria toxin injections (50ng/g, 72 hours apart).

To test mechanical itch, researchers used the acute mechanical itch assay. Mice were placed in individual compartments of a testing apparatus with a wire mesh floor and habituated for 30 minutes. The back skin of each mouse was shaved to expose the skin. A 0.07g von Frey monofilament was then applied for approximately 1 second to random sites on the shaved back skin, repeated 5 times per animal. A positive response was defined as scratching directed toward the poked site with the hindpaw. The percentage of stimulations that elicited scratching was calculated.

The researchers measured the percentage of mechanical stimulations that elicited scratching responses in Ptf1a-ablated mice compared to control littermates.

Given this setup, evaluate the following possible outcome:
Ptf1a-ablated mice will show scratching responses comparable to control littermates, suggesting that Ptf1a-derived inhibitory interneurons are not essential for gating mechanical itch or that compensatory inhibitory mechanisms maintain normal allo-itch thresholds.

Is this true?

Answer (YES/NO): YES